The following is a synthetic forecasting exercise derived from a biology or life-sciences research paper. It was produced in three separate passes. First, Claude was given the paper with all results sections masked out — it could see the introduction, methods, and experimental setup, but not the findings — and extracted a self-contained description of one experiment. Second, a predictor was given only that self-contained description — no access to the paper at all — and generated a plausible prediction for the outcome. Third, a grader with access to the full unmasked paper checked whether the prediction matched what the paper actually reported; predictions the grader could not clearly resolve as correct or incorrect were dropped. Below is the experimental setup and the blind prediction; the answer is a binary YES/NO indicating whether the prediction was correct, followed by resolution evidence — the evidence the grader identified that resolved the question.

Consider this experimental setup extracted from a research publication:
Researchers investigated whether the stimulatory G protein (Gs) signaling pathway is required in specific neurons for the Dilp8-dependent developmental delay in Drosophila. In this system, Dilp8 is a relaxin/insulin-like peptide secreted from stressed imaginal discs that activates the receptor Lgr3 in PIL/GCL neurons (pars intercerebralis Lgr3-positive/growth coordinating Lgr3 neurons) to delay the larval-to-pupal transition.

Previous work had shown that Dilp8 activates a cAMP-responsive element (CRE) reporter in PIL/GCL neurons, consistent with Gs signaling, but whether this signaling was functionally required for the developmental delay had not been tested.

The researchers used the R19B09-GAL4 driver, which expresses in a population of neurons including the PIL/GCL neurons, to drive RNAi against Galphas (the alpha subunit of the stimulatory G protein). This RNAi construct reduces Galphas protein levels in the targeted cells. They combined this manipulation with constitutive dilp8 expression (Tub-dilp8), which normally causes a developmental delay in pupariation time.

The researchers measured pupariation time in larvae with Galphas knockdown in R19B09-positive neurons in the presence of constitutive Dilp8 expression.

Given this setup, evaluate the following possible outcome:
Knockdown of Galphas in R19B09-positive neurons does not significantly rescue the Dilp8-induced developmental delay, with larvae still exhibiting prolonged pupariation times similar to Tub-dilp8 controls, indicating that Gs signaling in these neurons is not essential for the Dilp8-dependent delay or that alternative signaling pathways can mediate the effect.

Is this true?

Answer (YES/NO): NO